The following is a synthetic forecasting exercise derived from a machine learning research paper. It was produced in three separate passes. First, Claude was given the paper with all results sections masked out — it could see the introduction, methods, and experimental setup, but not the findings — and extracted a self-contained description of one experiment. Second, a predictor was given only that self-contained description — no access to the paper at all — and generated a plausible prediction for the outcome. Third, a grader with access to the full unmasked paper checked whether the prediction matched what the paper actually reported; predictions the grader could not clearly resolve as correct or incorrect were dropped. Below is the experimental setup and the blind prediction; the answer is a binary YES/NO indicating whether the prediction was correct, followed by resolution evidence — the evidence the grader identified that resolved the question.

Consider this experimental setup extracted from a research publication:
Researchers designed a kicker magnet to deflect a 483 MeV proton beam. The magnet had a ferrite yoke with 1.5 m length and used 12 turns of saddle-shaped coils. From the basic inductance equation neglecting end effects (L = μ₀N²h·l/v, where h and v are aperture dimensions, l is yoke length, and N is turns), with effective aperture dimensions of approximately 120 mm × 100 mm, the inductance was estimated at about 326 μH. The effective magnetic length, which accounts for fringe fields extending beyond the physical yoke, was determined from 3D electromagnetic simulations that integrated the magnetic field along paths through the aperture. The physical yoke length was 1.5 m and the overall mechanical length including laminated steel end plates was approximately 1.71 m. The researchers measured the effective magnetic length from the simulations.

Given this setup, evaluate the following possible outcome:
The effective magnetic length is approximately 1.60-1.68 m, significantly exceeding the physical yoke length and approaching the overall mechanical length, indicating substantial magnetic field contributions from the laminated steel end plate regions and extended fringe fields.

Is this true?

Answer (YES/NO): YES